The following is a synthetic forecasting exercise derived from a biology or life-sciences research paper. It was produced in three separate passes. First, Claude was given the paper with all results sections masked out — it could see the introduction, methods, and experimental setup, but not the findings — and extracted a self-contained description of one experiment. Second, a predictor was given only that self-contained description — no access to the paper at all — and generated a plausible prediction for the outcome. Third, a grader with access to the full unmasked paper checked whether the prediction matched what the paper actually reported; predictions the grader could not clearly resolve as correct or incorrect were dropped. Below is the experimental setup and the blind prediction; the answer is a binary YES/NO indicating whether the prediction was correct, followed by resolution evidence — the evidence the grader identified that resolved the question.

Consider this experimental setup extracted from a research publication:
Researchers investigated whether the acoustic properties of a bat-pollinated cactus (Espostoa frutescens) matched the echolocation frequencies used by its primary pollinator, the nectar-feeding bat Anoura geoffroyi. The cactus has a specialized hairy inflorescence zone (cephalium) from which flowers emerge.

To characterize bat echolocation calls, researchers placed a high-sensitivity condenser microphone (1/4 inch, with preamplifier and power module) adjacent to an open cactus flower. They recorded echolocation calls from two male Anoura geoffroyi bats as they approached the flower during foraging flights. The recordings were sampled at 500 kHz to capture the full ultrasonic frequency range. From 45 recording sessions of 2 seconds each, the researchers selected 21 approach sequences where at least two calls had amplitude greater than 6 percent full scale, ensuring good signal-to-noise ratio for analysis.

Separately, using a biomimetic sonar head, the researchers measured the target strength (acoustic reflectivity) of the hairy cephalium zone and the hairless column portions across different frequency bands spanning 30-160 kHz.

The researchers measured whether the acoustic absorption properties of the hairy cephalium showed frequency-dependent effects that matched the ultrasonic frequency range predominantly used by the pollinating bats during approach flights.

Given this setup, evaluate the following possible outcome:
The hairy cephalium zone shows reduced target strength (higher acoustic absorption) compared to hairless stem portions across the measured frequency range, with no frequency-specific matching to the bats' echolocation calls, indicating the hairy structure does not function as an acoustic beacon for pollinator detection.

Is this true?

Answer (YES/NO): NO